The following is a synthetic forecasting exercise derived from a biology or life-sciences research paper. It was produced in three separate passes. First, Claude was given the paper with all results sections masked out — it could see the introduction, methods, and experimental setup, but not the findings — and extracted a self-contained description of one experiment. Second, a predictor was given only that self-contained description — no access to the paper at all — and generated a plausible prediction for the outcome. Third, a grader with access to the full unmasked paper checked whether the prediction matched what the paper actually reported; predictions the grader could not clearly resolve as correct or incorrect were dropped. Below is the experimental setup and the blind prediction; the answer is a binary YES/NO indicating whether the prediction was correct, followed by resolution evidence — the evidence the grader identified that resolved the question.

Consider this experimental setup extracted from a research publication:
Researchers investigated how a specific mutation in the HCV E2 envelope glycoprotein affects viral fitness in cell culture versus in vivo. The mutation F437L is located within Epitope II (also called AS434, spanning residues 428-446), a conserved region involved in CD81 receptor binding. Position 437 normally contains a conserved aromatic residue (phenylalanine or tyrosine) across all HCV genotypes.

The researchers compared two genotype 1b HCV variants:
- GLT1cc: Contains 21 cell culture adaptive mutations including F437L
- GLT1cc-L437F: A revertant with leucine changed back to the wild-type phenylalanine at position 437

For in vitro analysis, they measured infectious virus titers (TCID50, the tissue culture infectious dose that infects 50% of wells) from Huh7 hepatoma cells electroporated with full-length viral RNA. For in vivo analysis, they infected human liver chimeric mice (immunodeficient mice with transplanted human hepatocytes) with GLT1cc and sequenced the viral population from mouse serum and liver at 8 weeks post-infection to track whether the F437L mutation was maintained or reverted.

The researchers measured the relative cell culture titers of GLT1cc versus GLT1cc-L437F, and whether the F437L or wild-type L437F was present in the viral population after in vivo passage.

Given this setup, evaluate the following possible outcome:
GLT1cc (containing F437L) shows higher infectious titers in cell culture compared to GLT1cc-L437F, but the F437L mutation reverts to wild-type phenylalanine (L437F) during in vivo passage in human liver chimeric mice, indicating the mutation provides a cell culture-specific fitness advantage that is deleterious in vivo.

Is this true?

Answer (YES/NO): YES